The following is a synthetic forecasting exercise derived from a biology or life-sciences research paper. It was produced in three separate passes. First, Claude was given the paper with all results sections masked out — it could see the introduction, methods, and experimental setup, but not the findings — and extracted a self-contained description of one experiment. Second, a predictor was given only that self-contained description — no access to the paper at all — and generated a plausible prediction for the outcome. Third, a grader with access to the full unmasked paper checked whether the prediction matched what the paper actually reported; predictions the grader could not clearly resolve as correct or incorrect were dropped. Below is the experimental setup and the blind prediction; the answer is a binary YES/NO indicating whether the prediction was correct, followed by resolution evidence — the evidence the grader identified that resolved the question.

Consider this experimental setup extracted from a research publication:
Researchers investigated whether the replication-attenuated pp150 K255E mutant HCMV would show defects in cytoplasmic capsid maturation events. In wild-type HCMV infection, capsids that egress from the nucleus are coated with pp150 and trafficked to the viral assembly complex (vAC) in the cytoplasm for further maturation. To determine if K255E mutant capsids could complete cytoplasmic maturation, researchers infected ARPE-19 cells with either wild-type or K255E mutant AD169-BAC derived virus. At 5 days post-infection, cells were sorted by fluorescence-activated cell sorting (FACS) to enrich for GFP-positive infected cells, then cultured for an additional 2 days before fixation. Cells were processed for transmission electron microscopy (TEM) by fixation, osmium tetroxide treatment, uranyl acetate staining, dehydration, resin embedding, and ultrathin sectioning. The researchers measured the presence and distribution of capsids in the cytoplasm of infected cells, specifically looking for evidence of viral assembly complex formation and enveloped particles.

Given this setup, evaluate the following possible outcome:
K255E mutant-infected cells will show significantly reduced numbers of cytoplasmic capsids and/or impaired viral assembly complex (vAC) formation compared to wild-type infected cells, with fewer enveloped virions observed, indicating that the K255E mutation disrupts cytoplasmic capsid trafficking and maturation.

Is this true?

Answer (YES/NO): NO